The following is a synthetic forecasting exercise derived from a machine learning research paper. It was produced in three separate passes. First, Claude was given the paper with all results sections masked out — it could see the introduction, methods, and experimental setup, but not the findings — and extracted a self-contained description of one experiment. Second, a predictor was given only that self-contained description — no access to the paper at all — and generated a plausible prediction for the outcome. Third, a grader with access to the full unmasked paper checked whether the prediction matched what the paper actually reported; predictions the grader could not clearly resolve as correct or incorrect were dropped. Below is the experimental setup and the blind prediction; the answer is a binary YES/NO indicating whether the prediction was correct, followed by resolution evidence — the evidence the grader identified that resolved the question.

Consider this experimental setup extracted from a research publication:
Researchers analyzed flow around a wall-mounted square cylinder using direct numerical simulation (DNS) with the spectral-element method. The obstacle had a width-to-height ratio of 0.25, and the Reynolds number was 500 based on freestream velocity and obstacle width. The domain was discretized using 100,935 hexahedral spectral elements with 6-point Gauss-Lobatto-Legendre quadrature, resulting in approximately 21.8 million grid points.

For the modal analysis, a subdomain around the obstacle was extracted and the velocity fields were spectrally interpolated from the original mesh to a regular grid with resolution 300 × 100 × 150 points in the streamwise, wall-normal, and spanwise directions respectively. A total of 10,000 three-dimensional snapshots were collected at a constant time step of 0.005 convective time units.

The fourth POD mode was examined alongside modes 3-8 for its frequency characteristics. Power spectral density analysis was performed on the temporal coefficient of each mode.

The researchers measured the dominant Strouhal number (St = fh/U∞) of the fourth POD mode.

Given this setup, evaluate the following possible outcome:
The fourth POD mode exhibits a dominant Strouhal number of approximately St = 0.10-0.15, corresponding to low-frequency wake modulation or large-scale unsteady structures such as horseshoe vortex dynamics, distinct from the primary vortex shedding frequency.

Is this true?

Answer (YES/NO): NO